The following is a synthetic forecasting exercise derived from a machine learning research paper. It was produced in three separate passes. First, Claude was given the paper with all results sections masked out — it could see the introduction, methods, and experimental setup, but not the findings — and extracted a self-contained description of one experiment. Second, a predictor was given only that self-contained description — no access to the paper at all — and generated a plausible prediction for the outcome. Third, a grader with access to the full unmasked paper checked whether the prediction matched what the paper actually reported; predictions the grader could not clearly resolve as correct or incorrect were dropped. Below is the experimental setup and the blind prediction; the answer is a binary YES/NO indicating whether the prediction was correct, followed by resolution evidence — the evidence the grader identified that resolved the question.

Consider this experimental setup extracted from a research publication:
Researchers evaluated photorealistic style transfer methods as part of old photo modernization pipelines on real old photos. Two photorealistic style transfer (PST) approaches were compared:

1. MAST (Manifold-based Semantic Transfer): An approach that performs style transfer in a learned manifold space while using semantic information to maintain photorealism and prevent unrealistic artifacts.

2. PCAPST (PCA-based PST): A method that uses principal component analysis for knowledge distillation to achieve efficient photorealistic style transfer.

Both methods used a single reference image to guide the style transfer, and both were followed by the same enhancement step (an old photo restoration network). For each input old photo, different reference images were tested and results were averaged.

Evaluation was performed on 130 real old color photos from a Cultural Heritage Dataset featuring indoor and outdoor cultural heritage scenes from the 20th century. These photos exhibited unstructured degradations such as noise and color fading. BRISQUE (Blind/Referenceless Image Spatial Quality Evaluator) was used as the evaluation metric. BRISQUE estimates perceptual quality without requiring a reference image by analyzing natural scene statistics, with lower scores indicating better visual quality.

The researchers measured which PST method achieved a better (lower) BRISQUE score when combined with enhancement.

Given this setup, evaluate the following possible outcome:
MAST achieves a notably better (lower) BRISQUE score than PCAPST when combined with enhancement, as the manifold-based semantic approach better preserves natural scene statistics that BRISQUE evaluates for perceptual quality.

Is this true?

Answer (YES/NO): NO